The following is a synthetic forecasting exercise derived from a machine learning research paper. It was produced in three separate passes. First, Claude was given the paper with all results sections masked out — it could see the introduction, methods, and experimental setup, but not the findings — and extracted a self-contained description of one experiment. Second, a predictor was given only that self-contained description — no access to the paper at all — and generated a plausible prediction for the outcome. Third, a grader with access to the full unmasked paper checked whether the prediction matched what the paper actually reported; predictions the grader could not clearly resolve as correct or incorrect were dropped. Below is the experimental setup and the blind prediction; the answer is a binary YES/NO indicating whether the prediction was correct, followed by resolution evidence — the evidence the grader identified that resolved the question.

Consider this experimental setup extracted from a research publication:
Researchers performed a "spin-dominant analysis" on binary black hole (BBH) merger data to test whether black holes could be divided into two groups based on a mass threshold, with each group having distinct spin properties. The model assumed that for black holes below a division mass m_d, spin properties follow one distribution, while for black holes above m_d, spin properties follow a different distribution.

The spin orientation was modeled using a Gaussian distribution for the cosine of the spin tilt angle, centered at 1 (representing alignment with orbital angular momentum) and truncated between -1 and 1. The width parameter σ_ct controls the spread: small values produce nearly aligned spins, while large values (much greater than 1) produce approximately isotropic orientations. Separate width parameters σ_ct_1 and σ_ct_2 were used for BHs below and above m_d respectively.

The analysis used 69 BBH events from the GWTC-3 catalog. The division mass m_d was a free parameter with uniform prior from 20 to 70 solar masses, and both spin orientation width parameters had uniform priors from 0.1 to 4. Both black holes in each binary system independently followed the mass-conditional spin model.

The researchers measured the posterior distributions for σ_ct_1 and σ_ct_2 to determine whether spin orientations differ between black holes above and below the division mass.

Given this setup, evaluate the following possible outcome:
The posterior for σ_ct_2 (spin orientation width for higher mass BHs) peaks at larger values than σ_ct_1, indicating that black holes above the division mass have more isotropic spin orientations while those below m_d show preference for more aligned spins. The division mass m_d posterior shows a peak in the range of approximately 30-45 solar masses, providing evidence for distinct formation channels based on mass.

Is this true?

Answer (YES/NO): NO